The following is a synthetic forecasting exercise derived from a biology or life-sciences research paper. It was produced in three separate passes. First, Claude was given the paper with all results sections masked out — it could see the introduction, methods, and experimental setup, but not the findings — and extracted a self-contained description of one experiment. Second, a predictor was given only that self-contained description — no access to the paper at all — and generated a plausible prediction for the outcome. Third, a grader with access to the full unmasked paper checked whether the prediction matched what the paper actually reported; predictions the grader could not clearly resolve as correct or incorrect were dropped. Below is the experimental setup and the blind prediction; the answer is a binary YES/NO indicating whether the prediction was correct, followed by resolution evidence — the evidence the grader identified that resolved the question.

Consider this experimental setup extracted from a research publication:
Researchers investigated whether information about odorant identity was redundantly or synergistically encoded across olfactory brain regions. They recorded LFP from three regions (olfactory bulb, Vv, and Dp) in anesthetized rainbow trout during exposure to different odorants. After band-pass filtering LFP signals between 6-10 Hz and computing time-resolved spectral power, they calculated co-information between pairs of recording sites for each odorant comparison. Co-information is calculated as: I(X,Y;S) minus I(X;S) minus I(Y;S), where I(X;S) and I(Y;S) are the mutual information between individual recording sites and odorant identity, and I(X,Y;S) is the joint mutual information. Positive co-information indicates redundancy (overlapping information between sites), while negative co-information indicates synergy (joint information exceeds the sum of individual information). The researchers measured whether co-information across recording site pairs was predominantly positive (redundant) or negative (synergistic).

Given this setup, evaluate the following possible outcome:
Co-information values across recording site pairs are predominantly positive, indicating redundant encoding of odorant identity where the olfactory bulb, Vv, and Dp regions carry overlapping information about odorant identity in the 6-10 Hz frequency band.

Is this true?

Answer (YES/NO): YES